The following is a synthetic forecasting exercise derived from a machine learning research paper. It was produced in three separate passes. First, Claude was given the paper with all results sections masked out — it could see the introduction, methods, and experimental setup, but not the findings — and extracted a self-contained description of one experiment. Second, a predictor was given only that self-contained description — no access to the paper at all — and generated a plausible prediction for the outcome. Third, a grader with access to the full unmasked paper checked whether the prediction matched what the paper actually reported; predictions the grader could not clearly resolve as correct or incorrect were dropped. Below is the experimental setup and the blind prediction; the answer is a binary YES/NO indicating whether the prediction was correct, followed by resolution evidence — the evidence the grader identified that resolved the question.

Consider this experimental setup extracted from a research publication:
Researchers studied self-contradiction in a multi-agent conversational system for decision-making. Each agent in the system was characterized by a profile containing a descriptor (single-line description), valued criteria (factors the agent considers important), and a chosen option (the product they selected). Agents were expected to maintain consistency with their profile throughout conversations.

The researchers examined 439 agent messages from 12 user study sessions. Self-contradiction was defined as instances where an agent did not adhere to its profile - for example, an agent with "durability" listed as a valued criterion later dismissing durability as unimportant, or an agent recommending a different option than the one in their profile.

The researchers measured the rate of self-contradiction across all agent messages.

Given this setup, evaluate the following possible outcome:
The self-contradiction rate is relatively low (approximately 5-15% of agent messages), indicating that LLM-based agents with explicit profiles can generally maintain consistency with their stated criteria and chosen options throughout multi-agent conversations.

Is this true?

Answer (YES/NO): NO